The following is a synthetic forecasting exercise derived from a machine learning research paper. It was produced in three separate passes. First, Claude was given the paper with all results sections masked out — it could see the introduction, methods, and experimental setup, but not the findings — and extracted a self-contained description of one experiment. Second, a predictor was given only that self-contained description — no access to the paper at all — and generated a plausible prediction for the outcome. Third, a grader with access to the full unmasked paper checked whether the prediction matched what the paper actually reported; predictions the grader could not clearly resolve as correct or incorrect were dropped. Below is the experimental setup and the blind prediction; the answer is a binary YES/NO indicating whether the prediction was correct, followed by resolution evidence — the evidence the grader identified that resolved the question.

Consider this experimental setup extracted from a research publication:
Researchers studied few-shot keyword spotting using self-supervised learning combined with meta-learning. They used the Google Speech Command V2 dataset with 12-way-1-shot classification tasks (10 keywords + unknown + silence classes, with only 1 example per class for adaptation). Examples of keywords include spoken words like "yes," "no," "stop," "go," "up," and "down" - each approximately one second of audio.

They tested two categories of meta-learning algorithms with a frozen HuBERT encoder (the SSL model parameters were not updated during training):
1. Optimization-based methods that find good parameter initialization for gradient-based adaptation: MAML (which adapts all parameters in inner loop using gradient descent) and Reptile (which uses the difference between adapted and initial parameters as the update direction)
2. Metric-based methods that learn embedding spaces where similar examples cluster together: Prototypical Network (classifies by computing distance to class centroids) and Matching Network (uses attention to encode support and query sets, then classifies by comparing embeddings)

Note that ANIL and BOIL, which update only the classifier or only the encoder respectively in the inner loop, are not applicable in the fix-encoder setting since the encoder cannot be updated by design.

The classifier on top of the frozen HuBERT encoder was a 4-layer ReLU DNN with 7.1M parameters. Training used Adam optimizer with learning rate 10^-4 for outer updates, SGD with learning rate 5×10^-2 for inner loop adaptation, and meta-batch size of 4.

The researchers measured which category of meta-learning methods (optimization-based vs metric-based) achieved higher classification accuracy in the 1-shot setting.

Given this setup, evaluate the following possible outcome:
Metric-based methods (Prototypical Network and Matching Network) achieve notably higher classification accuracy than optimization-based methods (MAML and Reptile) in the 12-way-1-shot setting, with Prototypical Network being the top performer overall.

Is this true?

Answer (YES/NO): NO